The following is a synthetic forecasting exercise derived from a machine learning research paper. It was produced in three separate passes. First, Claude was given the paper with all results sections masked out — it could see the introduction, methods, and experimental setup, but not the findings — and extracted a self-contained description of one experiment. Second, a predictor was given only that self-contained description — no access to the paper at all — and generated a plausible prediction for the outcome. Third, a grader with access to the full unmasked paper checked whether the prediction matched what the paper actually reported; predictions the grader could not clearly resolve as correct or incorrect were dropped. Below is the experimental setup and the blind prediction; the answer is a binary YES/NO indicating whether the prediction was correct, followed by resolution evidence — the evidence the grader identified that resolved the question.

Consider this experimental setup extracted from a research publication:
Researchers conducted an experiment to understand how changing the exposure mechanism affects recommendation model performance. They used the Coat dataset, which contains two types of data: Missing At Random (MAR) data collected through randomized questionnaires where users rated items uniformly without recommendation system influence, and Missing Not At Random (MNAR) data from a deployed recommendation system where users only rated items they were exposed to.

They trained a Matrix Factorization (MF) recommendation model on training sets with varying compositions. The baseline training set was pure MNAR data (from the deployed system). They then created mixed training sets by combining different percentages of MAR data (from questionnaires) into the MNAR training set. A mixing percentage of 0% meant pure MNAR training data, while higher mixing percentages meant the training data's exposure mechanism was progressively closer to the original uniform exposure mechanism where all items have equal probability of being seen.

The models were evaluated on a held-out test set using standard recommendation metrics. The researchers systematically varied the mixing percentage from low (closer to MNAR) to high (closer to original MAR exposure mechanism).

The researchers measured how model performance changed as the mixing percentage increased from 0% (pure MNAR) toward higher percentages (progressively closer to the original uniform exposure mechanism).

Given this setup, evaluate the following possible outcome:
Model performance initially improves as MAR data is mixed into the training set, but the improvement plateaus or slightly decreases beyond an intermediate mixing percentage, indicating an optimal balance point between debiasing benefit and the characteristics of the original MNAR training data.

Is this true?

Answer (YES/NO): YES